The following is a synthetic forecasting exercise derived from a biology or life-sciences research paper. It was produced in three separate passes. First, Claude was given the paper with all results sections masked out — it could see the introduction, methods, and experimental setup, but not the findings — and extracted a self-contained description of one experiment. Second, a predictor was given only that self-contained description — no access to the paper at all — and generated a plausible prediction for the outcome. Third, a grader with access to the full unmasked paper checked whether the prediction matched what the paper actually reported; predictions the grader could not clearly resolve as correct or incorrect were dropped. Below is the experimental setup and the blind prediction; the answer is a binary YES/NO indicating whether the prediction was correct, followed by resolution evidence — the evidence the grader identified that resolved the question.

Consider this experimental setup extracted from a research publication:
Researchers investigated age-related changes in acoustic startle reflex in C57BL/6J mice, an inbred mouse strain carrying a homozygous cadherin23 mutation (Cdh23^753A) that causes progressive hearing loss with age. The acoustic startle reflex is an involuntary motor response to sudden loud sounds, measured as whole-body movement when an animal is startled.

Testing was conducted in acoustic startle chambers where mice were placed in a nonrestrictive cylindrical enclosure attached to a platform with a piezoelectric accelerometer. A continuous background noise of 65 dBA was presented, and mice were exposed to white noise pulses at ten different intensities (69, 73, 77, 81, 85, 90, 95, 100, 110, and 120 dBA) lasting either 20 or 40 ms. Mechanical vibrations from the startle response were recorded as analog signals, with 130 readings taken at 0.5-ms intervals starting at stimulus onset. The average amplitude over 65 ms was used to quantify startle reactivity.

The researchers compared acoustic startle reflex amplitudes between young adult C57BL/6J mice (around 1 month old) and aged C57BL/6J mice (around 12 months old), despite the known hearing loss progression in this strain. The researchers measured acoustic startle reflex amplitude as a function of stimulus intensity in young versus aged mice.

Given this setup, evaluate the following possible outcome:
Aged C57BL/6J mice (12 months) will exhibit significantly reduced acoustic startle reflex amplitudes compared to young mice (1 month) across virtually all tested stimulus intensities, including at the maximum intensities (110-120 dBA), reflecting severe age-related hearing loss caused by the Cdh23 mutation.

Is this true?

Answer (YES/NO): NO